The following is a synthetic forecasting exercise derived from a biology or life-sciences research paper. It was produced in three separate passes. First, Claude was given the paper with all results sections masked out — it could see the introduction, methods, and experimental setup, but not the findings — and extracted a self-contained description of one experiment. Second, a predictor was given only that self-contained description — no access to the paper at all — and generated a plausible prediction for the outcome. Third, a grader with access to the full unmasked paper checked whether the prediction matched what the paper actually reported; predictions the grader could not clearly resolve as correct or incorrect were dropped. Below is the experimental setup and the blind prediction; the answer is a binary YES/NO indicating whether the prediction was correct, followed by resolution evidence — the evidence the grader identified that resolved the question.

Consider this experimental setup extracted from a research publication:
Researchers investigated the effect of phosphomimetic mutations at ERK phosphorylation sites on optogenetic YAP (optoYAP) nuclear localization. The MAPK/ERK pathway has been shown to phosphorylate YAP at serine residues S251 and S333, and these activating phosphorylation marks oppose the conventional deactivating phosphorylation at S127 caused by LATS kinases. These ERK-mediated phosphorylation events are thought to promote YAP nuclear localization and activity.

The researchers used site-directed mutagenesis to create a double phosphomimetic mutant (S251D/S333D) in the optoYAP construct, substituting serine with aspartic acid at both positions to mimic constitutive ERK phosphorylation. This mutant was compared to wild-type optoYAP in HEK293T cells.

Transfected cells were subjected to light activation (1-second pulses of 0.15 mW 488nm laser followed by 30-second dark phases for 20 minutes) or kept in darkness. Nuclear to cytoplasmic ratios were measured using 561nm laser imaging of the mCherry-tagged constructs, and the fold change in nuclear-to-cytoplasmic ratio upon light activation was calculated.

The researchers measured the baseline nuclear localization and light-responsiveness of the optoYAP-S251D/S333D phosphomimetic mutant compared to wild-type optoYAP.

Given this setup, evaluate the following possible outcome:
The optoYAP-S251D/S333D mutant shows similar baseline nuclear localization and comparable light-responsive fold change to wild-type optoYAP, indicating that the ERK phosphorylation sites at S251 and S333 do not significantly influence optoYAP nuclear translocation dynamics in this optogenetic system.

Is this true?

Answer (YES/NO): NO